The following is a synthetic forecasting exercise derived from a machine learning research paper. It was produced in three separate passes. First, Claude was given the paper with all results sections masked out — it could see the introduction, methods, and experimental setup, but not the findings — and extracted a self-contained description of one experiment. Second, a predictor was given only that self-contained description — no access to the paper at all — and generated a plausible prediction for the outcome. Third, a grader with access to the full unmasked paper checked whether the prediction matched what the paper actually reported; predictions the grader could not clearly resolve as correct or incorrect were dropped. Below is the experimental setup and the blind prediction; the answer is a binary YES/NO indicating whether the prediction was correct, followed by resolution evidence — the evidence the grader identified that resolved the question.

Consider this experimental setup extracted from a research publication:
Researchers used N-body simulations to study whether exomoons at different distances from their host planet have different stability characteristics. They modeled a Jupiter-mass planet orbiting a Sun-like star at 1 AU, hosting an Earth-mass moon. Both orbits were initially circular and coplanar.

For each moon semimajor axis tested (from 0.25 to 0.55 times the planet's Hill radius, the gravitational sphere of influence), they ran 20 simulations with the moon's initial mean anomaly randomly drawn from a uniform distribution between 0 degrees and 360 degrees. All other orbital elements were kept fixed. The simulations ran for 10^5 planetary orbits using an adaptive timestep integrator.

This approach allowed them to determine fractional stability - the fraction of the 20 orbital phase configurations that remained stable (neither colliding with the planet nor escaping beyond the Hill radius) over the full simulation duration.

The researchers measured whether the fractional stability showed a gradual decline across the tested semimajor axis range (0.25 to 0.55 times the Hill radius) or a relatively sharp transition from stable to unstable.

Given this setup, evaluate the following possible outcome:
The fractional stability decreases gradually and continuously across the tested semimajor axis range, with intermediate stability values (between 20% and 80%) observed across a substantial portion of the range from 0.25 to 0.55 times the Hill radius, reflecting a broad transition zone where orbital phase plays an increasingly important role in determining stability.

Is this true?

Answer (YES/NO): NO